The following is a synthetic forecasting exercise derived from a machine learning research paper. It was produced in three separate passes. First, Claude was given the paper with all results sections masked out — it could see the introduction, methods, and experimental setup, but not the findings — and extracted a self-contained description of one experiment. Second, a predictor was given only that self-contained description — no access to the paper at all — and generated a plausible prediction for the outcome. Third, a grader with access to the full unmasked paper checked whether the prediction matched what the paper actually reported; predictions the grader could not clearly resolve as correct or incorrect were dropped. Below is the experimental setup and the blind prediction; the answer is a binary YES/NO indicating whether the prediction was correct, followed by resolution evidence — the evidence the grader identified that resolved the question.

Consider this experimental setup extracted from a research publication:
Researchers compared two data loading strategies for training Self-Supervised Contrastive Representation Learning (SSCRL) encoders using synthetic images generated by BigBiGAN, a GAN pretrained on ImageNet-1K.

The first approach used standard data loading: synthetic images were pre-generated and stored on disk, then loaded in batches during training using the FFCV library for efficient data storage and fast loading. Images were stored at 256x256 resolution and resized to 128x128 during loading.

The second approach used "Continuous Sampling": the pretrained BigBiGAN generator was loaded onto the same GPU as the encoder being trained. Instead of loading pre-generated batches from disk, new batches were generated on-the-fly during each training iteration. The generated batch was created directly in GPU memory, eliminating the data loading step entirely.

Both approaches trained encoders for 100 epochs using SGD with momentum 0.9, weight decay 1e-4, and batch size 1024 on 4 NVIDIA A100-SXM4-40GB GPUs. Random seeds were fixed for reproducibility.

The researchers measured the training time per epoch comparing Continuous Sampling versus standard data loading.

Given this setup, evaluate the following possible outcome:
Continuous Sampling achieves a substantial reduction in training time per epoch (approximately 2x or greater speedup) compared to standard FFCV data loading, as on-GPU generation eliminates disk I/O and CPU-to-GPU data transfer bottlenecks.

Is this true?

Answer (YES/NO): NO